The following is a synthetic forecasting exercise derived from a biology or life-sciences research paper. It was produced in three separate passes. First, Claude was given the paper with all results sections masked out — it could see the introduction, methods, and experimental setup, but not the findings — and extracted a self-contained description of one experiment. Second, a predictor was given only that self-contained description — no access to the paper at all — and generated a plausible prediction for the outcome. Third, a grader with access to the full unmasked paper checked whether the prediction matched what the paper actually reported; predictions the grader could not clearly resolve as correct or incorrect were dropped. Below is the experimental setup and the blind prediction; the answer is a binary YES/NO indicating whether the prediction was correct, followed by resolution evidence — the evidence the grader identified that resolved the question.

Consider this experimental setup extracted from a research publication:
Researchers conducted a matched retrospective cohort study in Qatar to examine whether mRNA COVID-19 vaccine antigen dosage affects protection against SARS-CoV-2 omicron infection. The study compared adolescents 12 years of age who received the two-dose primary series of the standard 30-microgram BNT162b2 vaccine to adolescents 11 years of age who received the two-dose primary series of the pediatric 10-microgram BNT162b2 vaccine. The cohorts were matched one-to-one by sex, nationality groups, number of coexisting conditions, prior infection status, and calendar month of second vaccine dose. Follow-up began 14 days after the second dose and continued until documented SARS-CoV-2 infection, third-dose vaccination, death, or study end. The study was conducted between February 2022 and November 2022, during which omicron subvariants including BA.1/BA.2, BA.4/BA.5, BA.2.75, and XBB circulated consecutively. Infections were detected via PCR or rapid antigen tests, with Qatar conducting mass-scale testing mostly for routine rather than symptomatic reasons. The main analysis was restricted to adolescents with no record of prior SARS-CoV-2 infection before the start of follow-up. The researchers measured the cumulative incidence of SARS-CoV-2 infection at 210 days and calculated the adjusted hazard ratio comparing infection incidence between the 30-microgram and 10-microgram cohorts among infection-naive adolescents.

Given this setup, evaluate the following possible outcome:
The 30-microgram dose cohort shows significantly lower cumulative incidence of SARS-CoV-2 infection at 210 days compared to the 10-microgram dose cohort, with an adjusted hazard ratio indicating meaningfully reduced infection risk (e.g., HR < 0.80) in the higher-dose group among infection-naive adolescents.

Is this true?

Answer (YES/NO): YES